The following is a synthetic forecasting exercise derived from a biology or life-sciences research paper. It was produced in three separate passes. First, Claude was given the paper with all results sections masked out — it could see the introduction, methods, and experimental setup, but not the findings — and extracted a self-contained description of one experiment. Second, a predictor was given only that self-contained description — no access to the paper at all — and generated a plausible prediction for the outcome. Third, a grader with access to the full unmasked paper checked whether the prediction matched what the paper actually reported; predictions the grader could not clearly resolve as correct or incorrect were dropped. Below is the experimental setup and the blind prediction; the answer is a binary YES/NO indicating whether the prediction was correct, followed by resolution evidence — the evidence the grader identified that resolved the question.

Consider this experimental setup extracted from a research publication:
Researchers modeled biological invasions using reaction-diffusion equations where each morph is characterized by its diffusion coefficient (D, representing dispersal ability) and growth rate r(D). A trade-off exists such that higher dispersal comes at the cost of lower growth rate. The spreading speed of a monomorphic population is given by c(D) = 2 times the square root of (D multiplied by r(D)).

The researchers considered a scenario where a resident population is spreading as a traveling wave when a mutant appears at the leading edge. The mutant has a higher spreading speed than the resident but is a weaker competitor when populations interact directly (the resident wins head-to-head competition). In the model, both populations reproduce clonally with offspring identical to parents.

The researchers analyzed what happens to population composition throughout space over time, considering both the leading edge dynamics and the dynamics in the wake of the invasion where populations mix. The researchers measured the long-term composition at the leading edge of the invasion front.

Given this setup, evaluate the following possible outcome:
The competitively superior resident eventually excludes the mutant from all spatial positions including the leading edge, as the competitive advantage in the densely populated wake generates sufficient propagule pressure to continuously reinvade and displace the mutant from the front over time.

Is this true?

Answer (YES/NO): NO